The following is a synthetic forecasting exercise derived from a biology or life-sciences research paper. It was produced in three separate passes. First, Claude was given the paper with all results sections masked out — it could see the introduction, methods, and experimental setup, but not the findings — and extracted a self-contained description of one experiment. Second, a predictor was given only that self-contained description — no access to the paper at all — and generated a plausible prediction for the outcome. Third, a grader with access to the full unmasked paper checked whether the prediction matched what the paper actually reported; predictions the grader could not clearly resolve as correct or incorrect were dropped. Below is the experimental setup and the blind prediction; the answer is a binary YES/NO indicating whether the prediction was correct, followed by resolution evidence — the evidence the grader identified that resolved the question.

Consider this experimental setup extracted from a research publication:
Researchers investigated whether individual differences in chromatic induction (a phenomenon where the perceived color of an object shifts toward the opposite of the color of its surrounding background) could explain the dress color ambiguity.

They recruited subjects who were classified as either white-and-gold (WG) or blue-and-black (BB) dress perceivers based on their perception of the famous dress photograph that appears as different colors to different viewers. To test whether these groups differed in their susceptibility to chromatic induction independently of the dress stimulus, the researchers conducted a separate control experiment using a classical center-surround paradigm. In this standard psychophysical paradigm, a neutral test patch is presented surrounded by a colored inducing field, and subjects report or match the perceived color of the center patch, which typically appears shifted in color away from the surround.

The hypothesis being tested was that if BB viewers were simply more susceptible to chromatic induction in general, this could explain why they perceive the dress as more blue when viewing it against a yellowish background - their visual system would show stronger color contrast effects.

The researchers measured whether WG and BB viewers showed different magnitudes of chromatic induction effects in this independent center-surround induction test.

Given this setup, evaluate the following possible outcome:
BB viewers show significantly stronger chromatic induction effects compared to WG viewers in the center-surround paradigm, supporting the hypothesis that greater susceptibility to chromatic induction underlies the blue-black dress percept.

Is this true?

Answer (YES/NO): NO